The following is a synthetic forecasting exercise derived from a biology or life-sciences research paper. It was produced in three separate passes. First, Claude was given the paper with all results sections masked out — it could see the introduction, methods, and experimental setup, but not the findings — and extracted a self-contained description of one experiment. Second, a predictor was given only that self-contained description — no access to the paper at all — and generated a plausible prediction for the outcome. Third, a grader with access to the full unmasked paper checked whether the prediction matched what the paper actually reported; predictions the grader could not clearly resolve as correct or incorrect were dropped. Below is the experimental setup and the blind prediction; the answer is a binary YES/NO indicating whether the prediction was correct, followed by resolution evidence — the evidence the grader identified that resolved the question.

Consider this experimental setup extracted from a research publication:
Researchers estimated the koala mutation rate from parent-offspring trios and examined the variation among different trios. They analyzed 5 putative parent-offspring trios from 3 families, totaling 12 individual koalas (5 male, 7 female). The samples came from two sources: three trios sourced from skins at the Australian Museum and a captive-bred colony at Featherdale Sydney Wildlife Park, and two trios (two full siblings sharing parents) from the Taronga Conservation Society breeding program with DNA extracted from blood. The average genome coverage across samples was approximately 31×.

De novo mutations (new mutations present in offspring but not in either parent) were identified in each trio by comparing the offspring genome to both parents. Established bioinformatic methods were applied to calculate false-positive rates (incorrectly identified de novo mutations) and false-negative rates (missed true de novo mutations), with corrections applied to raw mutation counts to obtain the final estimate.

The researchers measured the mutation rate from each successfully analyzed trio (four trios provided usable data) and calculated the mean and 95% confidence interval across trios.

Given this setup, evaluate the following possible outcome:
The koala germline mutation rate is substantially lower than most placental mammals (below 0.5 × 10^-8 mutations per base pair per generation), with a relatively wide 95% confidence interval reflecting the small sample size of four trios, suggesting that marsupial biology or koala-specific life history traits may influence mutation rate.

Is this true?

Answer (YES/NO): NO